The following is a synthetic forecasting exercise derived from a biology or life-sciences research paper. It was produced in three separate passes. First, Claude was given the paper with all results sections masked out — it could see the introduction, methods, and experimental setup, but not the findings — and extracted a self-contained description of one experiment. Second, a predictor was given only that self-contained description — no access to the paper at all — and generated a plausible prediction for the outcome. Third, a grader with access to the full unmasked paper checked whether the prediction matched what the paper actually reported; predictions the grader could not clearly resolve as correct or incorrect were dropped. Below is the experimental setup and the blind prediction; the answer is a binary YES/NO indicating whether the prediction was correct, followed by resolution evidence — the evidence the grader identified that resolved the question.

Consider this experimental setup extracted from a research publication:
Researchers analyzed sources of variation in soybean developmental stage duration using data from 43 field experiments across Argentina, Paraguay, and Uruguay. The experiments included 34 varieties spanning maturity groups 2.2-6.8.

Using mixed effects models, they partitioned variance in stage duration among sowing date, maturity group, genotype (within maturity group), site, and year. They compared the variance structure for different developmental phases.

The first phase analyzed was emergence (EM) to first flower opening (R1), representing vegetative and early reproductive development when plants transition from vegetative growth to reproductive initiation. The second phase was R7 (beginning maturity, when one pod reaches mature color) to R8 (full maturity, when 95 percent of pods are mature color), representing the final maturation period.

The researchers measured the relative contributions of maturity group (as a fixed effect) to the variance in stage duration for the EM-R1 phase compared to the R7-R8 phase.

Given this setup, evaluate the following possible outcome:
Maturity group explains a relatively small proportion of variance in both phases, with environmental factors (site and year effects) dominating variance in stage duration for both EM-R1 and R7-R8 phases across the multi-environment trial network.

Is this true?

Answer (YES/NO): NO